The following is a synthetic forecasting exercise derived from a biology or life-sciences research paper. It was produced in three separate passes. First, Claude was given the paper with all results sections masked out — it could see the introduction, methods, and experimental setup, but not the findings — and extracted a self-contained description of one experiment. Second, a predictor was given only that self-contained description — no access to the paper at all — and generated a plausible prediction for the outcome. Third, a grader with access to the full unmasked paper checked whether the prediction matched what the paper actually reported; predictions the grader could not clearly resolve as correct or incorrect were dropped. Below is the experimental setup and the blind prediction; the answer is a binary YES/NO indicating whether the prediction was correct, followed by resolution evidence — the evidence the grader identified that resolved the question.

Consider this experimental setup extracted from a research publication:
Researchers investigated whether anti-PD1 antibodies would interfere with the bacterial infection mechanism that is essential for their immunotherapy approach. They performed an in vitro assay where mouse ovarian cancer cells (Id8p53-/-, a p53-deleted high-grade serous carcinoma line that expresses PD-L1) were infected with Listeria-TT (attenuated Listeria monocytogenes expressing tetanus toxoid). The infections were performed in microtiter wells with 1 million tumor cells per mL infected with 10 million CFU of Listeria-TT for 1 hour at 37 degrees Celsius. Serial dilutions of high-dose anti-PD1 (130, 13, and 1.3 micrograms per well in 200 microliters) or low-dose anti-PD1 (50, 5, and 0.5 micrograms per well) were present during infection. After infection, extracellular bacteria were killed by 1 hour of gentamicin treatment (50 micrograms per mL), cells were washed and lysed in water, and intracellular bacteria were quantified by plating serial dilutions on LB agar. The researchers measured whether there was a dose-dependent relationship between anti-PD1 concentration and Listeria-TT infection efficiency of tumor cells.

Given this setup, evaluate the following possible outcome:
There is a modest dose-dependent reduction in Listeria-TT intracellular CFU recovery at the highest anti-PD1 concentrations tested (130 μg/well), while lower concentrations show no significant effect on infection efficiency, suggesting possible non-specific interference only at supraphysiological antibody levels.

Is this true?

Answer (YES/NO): NO